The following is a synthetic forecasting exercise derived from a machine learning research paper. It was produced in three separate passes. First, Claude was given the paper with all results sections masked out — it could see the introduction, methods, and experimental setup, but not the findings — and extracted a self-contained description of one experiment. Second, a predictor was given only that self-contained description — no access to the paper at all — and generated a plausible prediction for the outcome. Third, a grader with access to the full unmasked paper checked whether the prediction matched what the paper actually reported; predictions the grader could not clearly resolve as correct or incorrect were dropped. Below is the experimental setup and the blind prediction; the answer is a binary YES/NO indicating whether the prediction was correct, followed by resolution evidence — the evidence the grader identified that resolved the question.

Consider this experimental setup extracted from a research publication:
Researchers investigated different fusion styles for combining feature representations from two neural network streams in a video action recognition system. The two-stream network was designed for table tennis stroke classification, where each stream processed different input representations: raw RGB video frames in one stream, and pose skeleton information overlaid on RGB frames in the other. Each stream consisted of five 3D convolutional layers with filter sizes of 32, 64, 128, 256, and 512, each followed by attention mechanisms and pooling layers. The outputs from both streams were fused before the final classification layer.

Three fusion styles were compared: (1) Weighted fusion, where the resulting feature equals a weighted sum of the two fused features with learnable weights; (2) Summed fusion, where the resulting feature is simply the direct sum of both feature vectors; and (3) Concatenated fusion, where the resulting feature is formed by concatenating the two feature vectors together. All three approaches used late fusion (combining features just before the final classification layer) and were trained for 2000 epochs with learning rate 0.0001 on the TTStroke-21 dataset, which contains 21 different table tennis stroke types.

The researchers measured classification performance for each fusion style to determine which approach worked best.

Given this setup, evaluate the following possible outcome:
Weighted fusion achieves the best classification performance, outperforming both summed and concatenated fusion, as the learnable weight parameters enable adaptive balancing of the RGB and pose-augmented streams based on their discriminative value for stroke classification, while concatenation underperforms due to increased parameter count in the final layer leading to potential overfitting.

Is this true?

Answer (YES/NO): NO